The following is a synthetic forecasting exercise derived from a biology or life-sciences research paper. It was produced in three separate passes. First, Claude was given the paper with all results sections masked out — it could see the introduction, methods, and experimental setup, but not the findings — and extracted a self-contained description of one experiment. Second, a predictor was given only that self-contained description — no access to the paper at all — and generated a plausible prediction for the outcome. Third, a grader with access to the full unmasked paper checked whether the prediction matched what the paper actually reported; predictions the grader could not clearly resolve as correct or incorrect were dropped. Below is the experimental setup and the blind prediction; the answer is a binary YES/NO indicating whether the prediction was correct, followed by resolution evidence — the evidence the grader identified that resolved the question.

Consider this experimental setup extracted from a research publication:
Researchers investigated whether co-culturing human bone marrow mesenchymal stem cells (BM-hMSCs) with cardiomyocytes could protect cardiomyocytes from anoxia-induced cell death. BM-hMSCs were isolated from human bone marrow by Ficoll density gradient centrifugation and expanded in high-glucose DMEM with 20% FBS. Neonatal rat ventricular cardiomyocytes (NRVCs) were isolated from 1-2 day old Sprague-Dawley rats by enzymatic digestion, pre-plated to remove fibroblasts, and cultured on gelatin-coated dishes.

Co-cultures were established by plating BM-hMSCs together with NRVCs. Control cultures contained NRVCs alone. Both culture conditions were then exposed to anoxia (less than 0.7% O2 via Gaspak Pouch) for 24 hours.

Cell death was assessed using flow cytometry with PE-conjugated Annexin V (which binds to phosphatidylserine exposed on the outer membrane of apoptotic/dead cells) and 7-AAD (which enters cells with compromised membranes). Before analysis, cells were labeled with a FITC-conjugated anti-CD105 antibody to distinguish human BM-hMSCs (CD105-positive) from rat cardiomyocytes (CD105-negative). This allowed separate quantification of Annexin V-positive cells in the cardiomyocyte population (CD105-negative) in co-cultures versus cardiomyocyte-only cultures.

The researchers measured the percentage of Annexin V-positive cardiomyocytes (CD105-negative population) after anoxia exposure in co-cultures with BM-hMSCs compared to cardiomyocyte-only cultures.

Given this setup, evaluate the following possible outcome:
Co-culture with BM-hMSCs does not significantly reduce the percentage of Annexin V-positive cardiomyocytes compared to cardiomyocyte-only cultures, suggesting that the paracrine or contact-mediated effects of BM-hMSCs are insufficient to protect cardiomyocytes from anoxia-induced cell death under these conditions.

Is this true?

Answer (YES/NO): YES